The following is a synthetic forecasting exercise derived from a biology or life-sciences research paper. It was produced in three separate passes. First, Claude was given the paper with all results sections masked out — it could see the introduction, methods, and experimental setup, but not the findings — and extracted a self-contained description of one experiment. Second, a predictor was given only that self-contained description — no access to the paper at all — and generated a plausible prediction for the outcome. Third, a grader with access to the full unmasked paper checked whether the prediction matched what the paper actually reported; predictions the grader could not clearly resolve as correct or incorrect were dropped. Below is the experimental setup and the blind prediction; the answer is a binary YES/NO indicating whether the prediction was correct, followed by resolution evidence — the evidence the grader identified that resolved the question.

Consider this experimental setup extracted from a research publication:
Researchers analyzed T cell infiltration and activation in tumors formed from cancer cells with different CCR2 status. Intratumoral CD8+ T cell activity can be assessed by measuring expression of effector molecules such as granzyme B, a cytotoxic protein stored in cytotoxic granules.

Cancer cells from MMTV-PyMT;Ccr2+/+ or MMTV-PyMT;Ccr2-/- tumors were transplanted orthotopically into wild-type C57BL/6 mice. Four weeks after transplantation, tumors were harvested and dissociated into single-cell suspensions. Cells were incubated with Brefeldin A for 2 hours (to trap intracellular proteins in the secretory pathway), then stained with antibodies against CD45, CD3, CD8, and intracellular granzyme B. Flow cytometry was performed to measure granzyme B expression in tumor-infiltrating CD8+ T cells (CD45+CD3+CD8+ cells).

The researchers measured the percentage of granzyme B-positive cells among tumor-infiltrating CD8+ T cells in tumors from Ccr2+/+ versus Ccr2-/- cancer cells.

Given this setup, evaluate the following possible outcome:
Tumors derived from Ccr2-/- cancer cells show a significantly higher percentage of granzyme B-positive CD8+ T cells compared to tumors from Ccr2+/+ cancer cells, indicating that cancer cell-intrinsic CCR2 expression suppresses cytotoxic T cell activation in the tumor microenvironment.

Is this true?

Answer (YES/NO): NO